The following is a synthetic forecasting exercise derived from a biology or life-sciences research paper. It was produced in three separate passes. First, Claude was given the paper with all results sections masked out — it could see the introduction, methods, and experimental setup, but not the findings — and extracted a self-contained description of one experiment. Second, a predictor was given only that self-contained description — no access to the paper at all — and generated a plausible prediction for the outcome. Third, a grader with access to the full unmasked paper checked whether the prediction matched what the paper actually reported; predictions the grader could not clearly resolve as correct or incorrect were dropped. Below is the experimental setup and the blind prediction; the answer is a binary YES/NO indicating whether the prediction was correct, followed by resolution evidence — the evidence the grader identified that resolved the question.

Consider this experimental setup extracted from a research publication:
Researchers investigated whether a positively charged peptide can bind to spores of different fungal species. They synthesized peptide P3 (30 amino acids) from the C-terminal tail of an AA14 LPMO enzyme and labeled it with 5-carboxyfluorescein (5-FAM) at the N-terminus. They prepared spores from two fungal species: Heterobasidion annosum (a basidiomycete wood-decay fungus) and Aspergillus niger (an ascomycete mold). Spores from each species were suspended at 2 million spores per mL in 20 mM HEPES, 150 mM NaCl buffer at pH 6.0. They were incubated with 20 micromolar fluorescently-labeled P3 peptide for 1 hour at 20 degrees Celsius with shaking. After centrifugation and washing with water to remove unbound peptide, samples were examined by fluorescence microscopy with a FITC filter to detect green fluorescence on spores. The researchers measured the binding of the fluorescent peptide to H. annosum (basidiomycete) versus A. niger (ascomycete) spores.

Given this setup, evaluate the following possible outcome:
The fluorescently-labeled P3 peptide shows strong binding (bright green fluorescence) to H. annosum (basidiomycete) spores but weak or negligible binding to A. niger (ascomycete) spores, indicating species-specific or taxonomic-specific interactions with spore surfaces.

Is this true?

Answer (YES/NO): YES